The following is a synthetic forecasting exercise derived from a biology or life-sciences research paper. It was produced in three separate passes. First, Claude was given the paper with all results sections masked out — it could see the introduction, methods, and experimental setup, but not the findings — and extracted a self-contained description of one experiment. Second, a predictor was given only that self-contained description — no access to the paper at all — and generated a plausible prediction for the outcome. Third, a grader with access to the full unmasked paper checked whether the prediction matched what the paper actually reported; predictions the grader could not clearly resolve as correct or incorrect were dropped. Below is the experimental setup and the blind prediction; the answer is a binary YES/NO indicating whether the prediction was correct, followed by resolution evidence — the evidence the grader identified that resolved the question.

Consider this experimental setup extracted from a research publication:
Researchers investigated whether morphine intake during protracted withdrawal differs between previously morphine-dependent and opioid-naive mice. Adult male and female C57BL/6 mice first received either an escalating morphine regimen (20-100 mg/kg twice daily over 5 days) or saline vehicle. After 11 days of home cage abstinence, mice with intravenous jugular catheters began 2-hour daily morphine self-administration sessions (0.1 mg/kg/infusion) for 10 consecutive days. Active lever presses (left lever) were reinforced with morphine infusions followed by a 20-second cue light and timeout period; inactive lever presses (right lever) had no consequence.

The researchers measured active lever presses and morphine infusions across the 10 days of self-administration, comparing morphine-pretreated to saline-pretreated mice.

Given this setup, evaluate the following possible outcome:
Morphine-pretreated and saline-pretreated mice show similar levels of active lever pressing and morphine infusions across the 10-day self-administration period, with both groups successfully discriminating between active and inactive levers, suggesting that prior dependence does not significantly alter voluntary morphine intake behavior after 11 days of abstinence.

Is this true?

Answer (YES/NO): NO